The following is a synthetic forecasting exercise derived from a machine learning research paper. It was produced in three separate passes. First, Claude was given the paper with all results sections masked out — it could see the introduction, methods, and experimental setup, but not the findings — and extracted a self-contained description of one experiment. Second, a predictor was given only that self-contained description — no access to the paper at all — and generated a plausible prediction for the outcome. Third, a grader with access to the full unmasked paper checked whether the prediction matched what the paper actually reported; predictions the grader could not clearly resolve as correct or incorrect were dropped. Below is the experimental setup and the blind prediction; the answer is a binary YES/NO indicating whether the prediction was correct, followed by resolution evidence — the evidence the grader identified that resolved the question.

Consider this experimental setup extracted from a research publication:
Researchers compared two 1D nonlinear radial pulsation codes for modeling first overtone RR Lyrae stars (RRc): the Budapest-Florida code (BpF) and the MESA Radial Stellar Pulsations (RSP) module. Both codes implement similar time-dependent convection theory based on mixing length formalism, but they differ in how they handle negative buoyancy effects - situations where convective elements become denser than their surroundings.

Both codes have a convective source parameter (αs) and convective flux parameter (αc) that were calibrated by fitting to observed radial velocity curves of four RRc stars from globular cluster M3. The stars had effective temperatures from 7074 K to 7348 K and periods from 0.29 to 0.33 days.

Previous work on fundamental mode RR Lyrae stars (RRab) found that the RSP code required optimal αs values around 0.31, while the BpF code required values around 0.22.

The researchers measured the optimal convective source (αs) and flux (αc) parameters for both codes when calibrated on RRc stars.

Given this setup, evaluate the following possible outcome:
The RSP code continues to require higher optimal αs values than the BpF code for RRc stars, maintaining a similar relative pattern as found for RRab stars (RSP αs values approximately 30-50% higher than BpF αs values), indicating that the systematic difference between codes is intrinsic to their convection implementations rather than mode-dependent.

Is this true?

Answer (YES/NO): NO